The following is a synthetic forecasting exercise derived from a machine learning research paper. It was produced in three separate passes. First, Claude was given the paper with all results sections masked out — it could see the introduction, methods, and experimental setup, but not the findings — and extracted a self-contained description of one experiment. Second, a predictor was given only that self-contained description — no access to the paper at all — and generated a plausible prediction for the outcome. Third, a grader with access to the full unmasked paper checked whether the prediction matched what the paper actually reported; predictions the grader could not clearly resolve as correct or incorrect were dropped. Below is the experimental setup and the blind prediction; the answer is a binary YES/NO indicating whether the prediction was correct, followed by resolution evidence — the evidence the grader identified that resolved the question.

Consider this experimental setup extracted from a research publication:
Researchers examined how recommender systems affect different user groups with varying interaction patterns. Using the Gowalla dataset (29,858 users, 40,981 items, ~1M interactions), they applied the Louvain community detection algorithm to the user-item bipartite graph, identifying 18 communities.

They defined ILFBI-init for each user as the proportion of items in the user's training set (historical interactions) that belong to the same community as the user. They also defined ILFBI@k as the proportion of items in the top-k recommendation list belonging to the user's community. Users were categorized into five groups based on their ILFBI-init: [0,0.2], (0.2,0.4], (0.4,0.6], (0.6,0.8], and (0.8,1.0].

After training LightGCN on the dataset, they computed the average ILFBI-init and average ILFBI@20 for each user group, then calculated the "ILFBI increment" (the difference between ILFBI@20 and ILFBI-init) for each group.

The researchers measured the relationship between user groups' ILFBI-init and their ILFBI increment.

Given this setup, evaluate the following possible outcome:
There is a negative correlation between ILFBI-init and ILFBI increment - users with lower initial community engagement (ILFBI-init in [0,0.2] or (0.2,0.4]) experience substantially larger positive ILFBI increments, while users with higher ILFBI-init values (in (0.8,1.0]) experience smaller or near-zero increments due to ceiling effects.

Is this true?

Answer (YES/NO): NO